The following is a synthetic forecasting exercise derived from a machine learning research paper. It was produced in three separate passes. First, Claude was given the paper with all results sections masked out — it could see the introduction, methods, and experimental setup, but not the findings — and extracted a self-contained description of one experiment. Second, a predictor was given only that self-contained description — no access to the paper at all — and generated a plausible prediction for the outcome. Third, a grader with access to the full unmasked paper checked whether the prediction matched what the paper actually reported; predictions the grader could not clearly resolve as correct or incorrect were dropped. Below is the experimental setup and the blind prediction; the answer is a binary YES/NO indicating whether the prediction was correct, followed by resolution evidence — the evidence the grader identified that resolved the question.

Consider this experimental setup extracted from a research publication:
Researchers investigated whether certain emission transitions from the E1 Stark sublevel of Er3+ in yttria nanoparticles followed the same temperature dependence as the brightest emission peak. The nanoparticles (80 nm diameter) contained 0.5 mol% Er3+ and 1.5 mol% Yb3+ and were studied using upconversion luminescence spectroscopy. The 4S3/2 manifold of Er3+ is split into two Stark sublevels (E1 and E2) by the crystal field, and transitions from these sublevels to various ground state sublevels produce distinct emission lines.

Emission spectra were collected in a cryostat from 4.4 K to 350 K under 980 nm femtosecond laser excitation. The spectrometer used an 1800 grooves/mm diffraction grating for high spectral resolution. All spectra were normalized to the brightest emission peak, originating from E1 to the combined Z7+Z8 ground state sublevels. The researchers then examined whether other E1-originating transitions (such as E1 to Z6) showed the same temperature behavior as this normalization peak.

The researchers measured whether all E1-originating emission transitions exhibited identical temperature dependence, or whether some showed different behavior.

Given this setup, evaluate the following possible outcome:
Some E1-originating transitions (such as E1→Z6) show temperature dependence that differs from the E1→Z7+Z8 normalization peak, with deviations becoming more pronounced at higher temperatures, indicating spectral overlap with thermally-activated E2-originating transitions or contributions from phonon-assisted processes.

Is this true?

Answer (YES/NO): NO